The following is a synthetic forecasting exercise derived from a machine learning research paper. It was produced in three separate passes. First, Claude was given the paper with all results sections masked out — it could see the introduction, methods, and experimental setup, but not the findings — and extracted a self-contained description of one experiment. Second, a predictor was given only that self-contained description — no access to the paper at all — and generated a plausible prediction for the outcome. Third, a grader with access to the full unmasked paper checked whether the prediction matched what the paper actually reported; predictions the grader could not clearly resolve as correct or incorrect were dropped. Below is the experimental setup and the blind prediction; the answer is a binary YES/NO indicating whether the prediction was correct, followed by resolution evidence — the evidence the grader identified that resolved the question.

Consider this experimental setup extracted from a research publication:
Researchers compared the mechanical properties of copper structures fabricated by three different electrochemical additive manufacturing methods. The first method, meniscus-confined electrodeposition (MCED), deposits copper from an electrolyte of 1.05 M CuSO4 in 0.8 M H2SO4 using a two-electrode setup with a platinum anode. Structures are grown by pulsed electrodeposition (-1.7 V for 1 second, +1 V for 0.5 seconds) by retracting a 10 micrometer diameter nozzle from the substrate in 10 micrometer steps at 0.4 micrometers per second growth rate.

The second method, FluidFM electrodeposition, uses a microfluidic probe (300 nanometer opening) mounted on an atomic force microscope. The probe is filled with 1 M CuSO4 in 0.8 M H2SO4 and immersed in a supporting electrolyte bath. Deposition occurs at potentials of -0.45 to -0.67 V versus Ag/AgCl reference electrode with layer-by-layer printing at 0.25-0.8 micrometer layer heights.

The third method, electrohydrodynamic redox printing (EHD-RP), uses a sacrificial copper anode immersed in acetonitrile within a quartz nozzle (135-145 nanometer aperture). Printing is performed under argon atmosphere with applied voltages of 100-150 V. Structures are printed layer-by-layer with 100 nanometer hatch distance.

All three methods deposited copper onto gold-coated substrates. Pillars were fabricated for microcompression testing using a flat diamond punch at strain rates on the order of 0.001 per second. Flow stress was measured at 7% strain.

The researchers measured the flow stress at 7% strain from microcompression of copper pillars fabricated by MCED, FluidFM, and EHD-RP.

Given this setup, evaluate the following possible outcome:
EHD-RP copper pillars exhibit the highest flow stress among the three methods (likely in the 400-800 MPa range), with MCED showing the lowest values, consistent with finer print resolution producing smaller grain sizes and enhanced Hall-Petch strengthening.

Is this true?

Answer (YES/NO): NO